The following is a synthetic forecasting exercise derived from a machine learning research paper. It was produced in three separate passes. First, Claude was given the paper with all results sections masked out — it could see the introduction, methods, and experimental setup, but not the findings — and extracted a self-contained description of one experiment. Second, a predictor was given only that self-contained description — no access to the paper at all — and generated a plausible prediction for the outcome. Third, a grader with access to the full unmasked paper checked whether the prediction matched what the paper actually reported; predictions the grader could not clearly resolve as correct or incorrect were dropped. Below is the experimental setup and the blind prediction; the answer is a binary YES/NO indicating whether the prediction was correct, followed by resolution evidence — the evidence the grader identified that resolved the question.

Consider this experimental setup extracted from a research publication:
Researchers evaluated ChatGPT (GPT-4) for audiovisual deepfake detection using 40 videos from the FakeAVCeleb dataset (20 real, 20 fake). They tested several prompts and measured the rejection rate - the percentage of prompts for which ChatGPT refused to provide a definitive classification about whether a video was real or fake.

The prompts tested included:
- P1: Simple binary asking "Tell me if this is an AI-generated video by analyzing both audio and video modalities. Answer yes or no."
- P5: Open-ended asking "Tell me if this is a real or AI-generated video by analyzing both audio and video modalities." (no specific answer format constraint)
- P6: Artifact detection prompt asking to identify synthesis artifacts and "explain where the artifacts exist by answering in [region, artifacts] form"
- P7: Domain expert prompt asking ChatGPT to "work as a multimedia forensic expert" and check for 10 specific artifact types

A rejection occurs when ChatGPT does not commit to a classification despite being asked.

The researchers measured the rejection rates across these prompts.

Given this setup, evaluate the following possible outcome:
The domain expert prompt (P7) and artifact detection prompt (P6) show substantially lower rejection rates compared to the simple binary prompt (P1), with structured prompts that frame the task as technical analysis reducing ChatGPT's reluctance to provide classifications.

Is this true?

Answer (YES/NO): YES